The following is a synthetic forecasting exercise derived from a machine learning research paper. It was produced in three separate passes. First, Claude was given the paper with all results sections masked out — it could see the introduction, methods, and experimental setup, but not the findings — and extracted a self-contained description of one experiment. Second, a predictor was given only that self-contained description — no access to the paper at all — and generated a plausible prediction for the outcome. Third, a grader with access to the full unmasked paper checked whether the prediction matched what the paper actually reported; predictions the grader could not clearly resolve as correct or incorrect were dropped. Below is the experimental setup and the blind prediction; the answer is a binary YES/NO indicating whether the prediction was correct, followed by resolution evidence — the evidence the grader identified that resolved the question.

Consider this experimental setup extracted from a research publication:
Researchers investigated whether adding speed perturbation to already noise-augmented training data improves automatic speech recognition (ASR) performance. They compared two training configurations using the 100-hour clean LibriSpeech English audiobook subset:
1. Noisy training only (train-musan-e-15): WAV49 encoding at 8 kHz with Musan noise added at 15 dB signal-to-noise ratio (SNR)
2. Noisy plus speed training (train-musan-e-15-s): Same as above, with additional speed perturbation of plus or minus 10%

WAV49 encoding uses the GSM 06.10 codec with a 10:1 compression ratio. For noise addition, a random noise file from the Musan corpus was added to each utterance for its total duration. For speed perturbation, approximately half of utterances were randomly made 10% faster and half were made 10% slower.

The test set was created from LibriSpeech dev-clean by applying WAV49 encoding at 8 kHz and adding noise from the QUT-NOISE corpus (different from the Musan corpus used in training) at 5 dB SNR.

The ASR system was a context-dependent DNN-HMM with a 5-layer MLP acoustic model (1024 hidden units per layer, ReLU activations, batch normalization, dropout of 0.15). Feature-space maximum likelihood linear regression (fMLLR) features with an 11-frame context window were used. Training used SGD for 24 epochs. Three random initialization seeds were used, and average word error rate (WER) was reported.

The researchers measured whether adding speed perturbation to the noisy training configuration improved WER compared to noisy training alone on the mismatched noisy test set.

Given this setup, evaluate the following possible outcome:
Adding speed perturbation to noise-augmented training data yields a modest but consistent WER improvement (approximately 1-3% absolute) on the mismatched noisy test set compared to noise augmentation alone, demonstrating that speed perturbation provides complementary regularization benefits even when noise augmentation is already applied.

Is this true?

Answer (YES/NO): NO